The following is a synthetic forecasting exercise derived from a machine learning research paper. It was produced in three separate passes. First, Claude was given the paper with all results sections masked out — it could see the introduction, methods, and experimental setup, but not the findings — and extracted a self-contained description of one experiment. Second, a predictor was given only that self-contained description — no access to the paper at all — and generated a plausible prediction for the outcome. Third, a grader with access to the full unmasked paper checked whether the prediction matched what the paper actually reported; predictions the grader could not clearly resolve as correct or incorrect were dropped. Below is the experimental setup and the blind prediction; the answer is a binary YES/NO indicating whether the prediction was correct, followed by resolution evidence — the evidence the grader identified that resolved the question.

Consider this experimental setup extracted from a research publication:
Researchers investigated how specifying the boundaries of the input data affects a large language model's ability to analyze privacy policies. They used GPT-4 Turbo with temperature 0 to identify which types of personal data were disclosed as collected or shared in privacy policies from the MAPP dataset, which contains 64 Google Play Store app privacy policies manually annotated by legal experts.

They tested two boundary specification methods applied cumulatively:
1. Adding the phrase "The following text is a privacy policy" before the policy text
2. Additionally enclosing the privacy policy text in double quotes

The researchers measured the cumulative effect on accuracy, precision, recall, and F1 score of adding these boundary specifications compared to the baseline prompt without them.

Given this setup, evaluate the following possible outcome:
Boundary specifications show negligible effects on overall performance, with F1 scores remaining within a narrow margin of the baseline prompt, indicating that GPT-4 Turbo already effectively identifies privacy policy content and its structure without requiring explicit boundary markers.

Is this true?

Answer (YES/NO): NO